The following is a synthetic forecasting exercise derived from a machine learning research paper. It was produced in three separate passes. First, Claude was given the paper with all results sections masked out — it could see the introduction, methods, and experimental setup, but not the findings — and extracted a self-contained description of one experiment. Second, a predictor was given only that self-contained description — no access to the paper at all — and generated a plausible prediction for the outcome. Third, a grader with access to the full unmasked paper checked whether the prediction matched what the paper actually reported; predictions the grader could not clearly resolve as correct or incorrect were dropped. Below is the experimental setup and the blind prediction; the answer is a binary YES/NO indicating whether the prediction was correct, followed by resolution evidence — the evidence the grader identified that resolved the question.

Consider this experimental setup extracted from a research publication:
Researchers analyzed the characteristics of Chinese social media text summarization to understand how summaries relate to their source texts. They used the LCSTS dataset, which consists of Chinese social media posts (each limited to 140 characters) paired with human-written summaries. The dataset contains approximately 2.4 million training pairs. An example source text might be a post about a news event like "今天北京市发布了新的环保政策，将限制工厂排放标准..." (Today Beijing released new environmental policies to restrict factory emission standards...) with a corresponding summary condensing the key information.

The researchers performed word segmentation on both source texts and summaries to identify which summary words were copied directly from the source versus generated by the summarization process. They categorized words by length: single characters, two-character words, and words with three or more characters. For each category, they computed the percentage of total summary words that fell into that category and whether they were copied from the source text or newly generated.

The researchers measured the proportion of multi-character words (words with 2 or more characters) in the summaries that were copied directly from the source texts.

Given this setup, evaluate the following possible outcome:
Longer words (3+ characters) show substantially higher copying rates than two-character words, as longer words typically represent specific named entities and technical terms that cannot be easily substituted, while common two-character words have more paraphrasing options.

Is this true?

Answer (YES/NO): NO